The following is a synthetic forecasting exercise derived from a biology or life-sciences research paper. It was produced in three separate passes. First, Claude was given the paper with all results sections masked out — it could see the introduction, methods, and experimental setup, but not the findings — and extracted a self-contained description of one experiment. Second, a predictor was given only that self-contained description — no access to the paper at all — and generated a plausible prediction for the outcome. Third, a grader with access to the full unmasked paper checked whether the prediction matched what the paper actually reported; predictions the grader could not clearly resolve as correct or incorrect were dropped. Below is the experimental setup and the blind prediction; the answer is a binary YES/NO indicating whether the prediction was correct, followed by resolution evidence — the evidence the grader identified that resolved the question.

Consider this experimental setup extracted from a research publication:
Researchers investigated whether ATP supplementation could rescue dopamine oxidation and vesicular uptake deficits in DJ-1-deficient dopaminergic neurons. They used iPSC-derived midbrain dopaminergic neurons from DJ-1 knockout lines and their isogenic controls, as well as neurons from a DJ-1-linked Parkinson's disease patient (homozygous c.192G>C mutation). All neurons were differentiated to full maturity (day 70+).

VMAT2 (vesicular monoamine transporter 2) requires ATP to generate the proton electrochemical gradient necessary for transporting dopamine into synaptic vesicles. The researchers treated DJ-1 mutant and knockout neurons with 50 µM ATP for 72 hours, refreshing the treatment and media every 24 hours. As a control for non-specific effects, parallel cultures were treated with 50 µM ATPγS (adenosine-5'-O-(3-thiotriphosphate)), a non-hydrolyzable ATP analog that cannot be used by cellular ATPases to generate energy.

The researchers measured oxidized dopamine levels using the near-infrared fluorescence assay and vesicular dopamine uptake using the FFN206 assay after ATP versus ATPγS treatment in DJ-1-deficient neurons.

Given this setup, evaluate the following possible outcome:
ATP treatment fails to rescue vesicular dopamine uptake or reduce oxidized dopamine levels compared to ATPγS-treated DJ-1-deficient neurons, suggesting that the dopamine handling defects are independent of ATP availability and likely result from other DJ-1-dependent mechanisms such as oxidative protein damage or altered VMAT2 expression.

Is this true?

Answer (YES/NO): NO